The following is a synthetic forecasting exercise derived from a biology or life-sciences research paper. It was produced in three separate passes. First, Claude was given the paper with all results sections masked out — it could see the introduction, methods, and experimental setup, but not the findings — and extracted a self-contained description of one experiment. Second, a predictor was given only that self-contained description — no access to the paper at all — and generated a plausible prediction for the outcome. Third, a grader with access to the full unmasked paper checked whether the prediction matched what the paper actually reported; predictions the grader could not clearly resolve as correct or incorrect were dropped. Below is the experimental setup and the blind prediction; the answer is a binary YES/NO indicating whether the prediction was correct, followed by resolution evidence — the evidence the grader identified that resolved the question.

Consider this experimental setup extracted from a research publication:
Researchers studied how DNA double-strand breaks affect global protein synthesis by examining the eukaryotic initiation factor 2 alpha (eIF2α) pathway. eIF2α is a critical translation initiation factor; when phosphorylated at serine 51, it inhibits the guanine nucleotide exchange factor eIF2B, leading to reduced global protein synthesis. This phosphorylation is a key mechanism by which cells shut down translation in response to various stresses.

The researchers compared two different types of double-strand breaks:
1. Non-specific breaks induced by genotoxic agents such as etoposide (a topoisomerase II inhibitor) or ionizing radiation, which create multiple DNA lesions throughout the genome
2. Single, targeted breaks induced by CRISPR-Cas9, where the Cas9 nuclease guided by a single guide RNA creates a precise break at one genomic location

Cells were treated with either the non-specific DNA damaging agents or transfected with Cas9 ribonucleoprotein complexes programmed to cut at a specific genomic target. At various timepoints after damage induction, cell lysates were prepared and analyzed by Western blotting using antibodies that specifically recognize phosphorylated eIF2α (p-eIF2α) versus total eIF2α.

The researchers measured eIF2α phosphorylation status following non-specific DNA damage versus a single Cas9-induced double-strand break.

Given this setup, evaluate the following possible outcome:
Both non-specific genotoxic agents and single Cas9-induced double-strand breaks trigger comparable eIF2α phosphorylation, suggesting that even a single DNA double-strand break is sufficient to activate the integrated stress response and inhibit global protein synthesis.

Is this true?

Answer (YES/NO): YES